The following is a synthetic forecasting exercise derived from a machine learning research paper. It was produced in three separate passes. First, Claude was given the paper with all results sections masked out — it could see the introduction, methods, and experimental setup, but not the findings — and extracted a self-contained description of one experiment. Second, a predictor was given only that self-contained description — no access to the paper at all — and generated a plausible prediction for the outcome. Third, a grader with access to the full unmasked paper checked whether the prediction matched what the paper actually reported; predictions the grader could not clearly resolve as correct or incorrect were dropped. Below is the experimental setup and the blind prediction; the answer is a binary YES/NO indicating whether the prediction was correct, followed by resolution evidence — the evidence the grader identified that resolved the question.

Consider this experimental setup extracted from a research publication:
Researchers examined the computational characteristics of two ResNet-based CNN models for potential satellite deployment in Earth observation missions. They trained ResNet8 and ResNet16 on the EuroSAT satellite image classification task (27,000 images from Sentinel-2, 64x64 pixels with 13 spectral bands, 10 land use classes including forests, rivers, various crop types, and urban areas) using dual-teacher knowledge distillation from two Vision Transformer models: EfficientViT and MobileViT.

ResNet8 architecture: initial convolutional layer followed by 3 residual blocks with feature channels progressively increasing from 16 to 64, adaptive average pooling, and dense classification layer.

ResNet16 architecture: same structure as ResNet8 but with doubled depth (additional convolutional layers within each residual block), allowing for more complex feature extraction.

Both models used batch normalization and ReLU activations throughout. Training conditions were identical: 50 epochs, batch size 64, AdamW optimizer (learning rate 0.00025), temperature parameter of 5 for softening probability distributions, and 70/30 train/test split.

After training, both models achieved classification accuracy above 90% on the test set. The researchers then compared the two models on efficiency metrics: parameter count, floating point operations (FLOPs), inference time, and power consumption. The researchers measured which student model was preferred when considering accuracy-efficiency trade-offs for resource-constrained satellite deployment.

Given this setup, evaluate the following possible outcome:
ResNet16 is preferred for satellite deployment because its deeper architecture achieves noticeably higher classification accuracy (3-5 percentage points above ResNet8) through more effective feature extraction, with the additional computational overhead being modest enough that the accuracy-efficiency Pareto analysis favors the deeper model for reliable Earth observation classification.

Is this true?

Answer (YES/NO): NO